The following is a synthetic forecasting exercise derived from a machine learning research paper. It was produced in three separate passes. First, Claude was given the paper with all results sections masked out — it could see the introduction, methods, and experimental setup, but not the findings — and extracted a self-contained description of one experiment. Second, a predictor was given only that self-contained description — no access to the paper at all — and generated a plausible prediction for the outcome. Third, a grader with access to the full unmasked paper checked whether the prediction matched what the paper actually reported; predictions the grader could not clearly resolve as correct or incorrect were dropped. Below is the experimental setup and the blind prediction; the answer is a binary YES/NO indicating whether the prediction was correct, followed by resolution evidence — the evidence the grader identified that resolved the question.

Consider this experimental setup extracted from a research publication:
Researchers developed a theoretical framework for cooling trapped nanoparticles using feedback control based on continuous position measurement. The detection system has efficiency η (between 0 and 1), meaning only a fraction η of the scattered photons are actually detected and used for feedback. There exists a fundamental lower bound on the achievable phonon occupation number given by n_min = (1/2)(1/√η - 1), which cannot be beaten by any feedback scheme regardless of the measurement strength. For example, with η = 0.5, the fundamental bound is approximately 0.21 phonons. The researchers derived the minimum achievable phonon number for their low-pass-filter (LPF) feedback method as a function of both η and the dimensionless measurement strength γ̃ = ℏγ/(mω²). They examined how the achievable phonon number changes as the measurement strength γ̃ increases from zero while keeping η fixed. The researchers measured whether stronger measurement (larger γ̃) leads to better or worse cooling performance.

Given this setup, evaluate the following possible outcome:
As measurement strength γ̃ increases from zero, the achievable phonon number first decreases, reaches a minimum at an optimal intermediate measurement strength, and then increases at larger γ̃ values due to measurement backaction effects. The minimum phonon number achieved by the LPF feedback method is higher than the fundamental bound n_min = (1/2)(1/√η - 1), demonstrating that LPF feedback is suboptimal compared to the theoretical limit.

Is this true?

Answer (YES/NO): NO